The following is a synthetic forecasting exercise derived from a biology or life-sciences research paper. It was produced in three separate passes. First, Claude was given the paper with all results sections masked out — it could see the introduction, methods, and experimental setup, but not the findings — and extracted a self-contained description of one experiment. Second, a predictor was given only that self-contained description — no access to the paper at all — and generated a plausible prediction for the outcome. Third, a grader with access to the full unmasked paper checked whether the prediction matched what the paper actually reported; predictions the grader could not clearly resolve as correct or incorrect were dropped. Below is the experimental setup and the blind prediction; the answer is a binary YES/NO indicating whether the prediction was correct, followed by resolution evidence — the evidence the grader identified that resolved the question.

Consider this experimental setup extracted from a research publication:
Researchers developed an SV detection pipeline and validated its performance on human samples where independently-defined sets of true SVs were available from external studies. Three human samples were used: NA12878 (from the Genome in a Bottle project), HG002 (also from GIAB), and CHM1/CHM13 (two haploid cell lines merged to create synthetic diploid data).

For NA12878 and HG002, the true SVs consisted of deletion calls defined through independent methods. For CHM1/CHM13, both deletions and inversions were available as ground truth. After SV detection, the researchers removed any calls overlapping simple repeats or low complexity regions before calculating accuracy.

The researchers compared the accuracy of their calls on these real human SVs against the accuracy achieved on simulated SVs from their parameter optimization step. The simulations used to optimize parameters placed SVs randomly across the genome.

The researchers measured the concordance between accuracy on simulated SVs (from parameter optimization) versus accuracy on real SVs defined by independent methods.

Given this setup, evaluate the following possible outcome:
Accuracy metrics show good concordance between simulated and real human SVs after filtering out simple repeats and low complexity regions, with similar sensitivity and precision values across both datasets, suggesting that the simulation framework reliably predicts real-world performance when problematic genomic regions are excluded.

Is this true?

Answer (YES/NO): NO